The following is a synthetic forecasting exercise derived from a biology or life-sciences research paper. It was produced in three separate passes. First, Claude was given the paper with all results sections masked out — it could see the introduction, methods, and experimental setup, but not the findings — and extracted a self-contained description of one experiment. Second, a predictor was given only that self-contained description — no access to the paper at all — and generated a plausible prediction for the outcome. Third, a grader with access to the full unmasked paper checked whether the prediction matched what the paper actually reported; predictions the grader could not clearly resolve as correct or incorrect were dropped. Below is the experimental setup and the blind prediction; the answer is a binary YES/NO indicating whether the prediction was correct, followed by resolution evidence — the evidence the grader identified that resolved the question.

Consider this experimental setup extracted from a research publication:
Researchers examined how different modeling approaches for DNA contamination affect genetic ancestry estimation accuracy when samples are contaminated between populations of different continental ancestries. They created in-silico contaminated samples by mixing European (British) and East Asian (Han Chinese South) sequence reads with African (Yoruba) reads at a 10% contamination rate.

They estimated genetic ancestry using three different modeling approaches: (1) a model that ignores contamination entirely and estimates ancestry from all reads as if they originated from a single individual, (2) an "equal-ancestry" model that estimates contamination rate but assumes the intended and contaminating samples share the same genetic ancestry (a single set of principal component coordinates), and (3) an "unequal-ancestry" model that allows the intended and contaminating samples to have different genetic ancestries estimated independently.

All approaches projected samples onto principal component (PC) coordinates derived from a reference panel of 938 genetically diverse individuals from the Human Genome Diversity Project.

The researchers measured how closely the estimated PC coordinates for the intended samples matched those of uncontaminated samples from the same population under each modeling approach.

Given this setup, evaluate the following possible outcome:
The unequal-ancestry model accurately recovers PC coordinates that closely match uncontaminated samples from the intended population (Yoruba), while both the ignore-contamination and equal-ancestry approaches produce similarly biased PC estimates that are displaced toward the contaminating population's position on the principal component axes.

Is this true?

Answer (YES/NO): NO